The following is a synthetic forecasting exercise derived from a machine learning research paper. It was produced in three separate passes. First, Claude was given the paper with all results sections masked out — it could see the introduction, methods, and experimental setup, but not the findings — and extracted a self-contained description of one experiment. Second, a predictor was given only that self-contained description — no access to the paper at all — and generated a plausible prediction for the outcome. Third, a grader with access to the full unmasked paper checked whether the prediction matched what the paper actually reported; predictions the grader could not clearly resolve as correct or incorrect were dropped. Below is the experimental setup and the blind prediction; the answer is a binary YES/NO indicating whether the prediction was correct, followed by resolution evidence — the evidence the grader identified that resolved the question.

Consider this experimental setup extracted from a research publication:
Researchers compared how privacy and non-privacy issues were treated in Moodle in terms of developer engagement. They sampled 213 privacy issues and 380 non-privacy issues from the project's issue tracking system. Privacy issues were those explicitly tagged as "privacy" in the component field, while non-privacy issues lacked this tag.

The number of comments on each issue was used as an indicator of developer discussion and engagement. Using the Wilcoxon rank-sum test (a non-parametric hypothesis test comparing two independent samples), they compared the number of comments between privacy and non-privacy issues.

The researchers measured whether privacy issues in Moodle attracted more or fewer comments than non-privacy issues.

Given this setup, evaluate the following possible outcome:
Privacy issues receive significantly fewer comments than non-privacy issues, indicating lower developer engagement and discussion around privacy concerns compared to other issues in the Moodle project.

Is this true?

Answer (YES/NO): YES